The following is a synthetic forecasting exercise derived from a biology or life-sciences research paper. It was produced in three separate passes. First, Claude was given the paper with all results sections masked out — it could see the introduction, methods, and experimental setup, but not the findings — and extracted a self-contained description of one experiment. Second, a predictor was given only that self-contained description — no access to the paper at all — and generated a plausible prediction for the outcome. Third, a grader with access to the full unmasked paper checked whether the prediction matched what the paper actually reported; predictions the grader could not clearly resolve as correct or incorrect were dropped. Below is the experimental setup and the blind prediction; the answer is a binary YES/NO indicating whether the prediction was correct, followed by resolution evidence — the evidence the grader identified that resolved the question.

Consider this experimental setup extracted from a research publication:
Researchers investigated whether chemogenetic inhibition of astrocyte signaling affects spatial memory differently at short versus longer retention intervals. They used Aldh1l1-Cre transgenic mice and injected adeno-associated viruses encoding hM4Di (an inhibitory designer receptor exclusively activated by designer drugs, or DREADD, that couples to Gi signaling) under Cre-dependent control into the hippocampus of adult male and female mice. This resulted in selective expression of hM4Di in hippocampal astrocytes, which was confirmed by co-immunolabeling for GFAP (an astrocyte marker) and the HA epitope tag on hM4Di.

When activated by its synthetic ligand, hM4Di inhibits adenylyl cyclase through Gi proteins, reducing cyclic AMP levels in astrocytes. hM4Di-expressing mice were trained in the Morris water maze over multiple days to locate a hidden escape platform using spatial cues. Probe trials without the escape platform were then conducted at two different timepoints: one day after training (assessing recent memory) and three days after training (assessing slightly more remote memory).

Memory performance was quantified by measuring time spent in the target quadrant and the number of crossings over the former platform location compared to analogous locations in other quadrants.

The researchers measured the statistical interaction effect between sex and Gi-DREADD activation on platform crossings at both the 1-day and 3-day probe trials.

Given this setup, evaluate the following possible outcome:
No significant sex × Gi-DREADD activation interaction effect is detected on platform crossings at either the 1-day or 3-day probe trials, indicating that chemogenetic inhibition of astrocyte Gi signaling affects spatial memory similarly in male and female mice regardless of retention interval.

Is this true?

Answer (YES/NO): NO